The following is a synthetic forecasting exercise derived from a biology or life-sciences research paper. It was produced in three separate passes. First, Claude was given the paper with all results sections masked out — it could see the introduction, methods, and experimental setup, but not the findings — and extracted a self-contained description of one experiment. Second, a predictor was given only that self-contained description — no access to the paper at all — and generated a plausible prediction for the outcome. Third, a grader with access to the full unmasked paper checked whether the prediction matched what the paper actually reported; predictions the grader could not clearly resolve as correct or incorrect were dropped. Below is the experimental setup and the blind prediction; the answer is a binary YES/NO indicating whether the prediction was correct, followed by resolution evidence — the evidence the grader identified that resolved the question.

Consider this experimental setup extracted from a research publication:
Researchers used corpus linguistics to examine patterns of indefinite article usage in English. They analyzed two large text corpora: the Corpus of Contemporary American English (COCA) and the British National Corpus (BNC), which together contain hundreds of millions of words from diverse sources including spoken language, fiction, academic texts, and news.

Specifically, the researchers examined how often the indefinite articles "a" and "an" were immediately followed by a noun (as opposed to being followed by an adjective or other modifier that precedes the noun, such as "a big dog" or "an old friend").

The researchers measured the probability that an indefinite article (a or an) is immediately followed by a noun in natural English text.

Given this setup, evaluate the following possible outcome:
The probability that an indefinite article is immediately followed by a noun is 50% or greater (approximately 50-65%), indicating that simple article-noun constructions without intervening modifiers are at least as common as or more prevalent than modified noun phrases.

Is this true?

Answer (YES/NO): NO